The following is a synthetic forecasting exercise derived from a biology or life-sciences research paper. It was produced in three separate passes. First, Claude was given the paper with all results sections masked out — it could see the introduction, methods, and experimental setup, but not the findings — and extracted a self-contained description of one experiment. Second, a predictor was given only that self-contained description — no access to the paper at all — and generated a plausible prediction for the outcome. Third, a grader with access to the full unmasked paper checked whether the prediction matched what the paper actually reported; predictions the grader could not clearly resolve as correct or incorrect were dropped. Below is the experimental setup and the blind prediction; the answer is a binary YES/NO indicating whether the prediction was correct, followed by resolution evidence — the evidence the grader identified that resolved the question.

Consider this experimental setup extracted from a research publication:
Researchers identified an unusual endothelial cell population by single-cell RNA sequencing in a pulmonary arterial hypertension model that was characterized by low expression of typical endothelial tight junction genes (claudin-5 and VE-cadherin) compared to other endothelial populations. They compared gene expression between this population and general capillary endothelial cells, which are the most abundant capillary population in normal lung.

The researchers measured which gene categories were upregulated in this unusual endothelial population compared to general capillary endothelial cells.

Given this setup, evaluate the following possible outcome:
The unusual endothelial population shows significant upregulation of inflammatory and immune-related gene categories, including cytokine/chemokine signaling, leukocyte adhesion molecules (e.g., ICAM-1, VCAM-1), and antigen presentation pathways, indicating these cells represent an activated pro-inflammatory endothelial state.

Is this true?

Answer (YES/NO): YES